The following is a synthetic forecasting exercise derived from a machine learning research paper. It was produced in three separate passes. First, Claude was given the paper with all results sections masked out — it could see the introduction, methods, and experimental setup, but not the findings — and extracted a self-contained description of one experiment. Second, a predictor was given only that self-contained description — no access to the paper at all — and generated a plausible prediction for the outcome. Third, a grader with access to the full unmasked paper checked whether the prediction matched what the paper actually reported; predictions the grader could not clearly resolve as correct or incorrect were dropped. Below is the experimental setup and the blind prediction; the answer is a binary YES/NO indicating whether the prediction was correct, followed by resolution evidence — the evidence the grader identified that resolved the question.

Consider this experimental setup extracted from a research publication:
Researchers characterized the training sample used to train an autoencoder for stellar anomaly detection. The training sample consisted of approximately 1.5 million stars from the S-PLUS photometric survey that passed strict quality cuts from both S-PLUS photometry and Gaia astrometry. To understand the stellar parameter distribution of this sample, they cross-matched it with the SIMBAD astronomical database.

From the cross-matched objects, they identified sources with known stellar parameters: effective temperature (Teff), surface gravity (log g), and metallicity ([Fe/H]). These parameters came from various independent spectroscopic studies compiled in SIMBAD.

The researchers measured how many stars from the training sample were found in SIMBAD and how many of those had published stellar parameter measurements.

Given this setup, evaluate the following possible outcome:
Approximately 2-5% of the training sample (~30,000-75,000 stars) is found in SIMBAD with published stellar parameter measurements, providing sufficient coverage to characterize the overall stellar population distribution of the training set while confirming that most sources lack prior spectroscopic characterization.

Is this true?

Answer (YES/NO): NO